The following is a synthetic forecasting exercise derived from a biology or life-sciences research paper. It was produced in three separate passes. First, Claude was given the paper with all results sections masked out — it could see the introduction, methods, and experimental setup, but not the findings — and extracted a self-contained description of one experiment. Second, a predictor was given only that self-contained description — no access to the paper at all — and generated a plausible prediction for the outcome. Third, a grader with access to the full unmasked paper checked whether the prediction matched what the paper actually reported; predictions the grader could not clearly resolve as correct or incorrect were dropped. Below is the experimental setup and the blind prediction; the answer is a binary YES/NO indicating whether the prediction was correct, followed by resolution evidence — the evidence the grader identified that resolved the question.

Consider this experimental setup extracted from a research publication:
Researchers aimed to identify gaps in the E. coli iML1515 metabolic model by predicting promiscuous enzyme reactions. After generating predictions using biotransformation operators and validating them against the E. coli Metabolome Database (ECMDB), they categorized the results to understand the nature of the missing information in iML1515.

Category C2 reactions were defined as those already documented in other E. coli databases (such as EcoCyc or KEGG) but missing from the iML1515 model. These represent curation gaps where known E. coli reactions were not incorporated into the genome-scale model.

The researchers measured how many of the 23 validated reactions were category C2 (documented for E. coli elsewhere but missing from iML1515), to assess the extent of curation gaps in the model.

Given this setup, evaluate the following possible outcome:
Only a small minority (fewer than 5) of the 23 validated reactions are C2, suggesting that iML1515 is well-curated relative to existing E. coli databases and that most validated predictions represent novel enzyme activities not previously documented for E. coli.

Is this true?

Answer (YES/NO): NO